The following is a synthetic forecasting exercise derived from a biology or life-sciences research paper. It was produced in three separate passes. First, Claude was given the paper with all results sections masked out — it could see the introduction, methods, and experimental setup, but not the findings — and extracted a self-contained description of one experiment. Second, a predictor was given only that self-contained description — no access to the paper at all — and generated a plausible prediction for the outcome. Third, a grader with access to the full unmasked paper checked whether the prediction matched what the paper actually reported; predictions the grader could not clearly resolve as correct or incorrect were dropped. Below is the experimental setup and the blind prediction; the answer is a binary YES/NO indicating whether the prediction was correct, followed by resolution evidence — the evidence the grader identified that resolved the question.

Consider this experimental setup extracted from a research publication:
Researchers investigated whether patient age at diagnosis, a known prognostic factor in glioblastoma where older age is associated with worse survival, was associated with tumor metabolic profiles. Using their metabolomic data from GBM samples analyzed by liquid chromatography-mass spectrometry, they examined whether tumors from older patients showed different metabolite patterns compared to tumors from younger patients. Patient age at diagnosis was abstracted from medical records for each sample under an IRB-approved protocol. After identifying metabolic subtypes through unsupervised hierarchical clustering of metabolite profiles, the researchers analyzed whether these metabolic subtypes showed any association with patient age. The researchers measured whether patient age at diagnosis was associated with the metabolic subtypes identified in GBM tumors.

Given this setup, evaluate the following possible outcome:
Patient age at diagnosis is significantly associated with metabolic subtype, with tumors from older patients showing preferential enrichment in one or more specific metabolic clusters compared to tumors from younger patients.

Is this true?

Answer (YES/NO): NO